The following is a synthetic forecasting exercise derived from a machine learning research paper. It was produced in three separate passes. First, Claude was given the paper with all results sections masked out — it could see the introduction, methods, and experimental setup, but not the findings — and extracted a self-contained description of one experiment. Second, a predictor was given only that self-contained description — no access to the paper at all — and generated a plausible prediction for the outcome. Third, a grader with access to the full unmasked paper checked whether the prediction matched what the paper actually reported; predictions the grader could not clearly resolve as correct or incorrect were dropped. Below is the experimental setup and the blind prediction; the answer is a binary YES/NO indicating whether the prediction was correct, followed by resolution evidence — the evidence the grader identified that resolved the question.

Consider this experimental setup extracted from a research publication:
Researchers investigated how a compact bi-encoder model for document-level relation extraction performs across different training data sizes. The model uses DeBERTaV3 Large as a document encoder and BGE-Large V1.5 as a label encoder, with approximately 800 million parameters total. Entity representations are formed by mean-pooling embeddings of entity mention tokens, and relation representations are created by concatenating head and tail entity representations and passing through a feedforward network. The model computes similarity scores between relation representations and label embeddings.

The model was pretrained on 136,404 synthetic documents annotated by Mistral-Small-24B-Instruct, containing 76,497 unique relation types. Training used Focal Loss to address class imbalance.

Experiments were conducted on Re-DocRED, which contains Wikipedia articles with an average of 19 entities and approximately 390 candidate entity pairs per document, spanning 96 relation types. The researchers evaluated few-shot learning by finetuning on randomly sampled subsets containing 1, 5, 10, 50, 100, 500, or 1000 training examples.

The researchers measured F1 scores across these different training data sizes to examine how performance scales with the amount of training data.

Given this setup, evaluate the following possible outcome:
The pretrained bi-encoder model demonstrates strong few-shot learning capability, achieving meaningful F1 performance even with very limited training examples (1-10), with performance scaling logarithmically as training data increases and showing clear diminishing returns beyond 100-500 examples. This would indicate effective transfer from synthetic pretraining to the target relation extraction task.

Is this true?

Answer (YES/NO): YES